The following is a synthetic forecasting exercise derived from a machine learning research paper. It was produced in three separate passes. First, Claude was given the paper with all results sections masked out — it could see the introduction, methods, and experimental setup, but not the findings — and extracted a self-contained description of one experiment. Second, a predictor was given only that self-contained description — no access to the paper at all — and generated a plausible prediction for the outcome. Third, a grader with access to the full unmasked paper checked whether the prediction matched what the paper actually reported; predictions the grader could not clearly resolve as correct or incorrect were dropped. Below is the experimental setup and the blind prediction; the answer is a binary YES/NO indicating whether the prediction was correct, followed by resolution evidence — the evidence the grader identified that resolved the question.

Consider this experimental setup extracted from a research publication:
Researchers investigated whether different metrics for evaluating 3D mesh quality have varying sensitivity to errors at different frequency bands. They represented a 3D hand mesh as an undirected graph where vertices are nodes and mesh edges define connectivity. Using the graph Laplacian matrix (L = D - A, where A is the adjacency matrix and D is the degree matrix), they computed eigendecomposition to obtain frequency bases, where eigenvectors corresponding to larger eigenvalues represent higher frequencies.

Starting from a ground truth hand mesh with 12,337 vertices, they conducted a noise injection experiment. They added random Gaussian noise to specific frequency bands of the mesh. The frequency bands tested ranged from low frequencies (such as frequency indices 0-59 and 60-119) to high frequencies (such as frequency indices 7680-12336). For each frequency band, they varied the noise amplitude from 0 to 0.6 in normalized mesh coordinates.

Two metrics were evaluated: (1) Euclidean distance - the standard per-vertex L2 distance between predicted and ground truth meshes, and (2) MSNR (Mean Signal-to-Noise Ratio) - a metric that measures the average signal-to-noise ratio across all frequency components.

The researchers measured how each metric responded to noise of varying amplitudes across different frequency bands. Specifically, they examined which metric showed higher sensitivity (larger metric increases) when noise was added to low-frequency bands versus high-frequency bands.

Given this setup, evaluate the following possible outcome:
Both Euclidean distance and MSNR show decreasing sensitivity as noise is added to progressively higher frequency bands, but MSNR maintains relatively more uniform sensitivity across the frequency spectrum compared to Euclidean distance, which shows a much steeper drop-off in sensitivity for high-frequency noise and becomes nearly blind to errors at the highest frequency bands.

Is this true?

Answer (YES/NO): NO